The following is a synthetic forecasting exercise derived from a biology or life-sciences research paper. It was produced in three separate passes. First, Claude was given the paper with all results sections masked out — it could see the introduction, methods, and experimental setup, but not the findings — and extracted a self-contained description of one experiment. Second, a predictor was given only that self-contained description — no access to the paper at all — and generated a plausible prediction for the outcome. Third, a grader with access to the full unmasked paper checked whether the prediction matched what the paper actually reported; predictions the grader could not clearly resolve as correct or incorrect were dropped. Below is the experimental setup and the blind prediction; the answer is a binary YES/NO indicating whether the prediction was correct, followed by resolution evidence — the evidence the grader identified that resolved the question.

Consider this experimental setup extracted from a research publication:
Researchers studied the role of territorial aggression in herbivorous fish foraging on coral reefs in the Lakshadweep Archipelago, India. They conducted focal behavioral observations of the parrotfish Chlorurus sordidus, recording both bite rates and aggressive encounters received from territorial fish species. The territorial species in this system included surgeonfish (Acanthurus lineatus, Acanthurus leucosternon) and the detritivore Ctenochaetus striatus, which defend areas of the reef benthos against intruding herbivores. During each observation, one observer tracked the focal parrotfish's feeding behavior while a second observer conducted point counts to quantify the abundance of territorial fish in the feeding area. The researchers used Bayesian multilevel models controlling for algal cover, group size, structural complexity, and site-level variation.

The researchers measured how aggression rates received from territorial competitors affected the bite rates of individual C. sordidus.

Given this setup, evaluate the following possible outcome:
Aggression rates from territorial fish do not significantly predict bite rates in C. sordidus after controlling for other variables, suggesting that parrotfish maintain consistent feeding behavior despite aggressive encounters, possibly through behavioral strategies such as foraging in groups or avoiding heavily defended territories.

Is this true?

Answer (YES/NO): NO